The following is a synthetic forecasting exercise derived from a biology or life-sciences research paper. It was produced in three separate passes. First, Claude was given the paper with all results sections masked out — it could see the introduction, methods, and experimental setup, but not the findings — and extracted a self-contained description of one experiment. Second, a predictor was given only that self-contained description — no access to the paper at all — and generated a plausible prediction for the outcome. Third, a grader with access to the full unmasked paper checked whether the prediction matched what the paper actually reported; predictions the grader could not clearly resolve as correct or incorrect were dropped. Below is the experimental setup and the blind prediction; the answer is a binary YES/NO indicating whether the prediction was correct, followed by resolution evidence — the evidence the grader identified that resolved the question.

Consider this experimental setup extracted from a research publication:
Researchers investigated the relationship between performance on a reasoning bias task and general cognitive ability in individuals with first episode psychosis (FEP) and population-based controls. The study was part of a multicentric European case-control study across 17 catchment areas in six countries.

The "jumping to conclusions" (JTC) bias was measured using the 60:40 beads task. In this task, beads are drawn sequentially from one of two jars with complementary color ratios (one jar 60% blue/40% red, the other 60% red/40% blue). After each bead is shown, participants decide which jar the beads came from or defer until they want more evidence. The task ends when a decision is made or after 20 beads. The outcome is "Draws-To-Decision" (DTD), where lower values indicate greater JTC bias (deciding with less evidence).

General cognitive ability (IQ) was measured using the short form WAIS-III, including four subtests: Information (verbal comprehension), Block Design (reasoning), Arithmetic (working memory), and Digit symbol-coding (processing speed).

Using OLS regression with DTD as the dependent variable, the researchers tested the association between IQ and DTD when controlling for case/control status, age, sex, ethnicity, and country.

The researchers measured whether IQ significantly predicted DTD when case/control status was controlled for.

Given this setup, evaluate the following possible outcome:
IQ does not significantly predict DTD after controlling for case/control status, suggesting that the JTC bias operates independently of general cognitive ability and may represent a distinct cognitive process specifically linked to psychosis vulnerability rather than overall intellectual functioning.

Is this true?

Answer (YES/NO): NO